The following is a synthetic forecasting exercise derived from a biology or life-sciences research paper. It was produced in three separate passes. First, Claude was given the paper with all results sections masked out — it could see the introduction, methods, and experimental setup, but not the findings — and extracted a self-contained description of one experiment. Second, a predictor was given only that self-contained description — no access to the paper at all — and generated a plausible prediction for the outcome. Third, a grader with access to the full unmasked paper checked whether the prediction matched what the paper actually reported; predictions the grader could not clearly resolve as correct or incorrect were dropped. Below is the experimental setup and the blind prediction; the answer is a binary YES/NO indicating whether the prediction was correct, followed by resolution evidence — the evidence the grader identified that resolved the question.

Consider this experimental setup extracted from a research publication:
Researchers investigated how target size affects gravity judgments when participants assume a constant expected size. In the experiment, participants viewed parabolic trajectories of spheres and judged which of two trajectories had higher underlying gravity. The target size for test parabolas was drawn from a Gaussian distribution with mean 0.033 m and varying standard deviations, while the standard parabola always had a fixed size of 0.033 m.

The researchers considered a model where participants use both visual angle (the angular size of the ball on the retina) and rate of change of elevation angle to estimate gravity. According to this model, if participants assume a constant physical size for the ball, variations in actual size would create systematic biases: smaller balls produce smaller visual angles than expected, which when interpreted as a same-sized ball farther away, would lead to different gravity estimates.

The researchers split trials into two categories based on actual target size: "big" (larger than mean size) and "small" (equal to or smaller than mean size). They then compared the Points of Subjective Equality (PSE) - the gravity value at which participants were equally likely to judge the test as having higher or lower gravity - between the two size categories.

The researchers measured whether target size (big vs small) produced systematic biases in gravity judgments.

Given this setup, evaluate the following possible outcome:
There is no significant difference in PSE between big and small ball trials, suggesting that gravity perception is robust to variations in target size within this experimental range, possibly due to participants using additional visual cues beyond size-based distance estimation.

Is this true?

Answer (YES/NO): NO